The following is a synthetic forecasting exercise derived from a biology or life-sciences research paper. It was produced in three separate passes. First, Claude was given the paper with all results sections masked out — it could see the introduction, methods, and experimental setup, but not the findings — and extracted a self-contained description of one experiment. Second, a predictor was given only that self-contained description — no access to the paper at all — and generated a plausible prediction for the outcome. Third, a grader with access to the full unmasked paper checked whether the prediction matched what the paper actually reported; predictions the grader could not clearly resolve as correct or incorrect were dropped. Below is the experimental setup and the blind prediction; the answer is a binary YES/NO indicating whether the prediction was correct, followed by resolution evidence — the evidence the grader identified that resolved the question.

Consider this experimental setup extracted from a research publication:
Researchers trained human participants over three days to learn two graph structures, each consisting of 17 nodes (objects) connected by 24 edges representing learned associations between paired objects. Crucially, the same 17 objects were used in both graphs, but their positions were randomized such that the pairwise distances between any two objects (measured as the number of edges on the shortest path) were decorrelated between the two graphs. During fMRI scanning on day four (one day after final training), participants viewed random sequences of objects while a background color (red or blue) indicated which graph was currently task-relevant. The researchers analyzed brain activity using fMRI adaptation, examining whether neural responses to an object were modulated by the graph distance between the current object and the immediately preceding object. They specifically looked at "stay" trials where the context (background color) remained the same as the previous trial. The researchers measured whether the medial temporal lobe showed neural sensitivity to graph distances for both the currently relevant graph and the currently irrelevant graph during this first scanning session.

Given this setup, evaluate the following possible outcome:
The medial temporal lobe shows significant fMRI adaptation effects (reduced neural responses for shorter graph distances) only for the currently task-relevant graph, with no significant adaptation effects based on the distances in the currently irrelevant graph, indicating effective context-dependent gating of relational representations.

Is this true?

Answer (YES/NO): NO